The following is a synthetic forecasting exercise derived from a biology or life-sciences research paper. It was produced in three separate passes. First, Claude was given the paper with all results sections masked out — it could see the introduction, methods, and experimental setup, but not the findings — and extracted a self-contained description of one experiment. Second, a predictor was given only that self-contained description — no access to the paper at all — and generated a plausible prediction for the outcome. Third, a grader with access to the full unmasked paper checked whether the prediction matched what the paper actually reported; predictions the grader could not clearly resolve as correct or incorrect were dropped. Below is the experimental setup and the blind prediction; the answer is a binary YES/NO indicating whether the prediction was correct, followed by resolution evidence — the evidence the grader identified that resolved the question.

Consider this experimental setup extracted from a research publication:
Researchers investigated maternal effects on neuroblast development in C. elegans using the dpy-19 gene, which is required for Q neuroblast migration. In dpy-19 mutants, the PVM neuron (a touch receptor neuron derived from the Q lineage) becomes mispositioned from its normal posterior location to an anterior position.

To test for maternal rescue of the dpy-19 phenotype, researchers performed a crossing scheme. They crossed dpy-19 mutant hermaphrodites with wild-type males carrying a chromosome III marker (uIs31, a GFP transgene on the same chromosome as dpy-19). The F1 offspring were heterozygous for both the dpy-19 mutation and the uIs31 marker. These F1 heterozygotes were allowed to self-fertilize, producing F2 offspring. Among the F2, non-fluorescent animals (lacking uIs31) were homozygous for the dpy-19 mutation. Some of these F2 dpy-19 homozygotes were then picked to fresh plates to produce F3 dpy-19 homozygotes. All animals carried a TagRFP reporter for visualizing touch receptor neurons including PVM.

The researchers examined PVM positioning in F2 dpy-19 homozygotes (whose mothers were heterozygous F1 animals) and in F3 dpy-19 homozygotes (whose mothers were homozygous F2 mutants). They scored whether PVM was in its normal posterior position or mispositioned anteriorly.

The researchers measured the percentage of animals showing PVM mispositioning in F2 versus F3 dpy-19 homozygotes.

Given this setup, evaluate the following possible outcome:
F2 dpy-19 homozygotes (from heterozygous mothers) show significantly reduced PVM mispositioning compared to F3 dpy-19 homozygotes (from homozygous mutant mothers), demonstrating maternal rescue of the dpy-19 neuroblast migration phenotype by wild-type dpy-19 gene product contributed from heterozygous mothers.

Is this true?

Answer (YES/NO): YES